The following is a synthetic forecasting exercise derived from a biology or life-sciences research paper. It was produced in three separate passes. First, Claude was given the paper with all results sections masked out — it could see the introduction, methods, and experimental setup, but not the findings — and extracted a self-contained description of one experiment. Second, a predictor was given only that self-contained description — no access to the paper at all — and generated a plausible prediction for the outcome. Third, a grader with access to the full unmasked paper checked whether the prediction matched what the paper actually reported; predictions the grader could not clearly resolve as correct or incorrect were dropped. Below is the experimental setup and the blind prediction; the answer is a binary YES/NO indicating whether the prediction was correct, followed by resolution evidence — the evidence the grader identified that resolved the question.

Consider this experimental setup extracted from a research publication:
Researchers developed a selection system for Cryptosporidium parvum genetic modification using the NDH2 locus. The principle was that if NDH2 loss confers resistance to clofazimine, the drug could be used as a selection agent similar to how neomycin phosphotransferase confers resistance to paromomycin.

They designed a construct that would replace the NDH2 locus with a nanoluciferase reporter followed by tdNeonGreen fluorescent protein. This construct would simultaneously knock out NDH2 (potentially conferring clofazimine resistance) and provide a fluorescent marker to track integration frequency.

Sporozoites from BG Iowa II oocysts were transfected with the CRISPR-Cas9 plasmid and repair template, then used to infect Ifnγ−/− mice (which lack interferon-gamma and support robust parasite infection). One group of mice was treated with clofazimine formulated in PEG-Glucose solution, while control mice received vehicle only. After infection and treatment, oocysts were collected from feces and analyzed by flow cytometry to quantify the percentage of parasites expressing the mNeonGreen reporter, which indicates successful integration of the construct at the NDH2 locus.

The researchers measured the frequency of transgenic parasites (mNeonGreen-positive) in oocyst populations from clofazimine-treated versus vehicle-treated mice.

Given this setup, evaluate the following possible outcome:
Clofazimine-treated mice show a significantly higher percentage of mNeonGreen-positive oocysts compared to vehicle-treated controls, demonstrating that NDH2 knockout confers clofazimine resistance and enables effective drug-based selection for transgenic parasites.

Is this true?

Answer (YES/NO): YES